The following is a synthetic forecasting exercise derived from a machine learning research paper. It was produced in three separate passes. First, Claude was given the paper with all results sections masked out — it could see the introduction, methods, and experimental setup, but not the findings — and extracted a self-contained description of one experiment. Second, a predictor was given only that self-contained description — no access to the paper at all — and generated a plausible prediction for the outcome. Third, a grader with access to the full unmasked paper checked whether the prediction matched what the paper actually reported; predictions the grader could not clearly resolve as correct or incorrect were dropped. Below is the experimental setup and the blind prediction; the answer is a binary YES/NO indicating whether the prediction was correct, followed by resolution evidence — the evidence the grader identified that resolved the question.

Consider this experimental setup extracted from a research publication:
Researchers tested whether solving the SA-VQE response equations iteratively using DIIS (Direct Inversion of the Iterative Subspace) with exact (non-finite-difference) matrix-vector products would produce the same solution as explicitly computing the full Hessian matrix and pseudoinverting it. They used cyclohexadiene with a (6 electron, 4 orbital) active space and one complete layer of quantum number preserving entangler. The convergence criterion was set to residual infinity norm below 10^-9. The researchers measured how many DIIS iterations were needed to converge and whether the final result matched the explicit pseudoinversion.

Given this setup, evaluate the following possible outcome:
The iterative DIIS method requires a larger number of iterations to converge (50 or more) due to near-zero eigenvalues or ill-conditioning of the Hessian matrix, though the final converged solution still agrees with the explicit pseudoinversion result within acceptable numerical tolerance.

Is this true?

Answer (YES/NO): NO